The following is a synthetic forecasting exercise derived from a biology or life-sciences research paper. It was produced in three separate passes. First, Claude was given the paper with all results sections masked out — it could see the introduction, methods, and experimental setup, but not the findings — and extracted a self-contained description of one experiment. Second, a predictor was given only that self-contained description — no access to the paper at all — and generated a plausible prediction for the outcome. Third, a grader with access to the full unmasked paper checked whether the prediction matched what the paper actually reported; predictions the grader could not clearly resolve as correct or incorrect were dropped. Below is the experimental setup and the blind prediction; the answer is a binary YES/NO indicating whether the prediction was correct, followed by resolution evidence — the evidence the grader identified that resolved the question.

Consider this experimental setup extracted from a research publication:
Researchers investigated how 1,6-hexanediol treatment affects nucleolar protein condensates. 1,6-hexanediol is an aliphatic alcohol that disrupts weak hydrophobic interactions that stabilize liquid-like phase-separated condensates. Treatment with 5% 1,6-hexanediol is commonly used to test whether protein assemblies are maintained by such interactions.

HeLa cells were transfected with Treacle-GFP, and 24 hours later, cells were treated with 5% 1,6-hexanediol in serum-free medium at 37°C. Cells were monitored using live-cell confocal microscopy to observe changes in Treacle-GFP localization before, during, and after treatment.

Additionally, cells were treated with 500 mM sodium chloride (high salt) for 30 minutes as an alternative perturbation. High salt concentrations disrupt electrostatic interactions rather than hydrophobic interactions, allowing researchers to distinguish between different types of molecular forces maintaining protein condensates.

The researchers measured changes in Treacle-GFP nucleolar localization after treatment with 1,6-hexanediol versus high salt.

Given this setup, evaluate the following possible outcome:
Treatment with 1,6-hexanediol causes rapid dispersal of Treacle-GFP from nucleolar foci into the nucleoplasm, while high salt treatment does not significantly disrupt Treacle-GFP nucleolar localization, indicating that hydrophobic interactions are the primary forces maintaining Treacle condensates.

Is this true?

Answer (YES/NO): NO